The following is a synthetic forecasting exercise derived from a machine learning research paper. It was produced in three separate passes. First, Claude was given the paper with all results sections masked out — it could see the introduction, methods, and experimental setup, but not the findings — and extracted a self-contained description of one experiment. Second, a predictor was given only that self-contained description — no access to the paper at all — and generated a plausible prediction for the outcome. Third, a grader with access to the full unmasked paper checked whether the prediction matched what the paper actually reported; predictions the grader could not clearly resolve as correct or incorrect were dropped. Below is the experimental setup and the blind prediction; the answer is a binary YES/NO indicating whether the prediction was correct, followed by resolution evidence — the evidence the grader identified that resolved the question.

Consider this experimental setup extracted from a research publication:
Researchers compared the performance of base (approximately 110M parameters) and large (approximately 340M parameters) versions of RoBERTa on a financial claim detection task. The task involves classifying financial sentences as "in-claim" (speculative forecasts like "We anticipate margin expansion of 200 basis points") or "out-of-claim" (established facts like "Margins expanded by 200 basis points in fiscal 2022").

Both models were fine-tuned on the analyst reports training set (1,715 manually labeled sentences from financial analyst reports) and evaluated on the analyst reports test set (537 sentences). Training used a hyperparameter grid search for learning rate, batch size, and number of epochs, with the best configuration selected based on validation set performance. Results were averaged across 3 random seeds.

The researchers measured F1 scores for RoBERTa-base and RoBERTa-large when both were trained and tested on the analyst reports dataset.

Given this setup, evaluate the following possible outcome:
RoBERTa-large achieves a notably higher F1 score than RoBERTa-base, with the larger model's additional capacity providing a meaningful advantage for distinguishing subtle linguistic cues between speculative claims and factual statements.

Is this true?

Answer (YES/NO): NO